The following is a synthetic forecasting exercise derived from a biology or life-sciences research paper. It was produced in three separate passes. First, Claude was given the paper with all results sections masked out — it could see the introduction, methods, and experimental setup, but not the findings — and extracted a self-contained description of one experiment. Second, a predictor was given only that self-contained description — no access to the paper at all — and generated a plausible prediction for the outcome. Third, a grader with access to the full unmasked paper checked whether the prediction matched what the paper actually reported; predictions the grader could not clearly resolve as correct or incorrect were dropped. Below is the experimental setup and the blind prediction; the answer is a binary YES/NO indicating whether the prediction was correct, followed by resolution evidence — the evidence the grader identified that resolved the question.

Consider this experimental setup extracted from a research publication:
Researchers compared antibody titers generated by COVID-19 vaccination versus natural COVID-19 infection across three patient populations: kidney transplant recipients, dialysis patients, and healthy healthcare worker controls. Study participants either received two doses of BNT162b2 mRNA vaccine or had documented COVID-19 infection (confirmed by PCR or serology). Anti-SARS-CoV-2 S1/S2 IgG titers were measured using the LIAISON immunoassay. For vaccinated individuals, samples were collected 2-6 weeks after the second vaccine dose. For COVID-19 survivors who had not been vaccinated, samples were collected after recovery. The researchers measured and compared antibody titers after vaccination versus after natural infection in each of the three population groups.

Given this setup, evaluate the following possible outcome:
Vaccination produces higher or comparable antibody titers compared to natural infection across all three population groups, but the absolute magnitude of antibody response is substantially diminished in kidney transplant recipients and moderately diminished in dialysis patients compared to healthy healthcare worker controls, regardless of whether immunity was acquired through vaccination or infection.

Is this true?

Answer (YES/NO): NO